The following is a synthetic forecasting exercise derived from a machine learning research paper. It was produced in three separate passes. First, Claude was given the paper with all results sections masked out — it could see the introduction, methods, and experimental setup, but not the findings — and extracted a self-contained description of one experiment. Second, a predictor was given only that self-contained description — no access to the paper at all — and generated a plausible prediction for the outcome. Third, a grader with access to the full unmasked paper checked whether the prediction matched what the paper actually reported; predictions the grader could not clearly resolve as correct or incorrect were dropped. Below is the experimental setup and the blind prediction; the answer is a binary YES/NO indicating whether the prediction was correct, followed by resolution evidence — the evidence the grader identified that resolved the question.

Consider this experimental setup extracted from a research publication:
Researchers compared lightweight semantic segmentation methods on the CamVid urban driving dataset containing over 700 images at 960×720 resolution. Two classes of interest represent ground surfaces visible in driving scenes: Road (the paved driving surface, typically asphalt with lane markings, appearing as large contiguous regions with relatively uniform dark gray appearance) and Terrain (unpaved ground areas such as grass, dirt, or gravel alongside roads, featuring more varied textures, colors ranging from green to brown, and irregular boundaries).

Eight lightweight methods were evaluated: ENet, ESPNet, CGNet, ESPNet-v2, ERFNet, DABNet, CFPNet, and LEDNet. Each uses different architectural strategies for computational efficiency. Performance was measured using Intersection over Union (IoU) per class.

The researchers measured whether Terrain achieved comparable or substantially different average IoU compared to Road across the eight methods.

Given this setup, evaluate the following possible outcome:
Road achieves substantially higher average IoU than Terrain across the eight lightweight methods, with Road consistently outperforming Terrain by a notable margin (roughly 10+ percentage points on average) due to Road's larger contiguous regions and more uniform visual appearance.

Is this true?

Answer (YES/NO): YES